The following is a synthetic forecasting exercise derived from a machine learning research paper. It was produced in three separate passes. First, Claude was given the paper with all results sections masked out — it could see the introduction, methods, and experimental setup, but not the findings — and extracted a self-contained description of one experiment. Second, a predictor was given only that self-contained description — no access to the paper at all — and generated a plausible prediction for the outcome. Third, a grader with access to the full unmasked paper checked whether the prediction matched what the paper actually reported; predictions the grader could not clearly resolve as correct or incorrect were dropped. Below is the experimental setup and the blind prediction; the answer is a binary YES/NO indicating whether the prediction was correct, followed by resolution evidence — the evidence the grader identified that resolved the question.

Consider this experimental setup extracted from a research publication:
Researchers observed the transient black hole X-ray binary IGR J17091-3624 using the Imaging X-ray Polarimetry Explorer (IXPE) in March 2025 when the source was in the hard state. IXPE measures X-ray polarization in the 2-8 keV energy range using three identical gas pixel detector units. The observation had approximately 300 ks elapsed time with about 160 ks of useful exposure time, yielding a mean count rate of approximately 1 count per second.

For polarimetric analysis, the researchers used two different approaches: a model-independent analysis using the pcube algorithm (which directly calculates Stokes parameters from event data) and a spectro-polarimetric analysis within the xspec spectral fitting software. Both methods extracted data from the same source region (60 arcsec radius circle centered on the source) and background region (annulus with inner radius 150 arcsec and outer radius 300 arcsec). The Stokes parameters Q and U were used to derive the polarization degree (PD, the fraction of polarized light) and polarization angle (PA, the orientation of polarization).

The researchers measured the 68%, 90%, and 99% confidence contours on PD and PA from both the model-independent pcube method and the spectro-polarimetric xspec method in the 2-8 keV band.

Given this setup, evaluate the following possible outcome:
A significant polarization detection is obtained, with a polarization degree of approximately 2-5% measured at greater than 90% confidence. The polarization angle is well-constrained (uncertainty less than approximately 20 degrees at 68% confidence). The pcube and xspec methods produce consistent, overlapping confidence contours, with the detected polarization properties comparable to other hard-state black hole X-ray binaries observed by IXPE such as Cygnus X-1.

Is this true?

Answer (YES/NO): NO